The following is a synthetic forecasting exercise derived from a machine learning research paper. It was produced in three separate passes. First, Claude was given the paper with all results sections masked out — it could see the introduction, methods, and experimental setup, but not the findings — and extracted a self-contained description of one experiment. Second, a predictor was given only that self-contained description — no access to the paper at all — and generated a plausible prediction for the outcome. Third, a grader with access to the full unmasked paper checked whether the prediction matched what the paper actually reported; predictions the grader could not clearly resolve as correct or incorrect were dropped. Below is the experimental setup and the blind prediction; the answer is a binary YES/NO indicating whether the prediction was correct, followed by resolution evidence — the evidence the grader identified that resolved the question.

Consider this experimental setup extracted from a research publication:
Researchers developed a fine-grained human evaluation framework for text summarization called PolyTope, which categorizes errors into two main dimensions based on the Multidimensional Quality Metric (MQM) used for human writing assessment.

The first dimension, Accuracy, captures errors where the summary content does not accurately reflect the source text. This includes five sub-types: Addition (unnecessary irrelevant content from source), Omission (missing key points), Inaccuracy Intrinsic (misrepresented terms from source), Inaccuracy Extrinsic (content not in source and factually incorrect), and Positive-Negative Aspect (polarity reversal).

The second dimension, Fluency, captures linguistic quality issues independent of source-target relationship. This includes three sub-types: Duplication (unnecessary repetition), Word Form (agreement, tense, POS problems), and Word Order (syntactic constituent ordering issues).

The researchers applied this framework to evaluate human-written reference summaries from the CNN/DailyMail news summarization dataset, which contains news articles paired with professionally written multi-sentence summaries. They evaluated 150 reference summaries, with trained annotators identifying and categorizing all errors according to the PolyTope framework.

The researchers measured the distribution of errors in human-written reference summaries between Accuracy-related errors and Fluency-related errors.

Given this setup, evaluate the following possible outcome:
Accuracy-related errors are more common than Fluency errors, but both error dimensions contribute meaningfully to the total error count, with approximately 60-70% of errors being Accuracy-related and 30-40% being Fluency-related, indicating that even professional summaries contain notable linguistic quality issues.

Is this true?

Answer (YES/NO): NO